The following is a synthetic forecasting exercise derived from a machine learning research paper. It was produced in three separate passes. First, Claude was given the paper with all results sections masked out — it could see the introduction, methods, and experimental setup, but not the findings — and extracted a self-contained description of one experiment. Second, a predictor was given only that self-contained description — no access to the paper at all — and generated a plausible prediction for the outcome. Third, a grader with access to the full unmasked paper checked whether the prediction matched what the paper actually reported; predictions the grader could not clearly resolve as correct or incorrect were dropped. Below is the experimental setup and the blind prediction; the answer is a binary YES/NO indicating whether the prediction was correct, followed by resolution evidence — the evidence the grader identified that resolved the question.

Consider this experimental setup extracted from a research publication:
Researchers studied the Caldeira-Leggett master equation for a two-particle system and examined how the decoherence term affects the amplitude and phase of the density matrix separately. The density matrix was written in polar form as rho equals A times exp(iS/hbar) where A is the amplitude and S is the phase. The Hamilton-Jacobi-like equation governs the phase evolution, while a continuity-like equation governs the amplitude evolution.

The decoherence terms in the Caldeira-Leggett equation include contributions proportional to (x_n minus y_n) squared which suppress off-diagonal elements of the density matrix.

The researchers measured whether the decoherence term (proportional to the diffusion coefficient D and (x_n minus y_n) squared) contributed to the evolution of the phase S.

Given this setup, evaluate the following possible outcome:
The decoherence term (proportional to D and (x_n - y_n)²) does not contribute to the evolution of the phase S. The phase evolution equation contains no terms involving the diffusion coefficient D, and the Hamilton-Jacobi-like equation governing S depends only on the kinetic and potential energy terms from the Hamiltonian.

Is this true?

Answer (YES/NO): YES